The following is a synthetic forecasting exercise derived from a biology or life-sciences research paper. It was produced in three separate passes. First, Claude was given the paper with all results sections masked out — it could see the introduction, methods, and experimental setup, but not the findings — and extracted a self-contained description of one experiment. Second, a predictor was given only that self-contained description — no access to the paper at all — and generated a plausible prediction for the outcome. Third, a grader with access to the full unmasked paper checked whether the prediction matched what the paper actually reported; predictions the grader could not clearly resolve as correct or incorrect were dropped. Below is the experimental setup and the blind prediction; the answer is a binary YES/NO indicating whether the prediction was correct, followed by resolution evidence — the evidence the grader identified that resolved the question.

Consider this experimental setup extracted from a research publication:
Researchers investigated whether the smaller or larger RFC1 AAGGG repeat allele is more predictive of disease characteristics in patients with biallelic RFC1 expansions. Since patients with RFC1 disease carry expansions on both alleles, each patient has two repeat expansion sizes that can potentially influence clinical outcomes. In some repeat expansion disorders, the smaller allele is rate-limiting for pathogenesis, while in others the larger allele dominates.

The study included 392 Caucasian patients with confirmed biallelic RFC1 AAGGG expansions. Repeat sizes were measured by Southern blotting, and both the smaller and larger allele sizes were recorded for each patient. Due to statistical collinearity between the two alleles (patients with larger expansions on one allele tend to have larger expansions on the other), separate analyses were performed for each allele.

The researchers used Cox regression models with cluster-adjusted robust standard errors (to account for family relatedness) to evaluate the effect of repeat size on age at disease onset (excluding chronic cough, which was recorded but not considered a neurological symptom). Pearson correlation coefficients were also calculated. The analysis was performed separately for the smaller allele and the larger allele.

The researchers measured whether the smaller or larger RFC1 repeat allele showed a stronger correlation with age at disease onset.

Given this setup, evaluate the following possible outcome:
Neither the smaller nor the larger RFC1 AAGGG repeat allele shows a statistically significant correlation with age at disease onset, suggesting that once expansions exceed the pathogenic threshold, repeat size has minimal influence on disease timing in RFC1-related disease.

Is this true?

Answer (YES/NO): NO